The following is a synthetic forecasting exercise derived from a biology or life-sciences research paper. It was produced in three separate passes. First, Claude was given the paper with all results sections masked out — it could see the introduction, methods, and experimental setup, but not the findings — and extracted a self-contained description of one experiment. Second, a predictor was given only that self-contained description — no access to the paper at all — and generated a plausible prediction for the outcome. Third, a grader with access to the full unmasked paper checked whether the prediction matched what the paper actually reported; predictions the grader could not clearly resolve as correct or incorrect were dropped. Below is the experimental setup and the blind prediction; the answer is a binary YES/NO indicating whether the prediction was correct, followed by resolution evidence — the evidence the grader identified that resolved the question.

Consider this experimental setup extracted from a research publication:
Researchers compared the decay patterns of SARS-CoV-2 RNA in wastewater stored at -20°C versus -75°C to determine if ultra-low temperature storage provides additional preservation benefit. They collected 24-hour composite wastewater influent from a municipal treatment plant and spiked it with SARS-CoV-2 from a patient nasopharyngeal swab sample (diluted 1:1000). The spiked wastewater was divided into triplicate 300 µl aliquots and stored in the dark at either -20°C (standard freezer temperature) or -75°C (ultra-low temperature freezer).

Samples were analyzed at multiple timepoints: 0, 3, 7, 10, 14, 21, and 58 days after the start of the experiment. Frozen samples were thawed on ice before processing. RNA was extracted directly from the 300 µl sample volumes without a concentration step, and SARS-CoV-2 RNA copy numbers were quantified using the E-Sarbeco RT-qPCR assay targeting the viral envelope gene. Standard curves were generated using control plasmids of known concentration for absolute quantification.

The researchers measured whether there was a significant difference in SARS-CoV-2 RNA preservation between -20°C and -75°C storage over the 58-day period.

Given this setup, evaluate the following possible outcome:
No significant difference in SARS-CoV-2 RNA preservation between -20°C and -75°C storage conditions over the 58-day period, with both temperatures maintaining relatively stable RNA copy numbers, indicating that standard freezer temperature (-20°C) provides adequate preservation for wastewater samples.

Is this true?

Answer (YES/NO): YES